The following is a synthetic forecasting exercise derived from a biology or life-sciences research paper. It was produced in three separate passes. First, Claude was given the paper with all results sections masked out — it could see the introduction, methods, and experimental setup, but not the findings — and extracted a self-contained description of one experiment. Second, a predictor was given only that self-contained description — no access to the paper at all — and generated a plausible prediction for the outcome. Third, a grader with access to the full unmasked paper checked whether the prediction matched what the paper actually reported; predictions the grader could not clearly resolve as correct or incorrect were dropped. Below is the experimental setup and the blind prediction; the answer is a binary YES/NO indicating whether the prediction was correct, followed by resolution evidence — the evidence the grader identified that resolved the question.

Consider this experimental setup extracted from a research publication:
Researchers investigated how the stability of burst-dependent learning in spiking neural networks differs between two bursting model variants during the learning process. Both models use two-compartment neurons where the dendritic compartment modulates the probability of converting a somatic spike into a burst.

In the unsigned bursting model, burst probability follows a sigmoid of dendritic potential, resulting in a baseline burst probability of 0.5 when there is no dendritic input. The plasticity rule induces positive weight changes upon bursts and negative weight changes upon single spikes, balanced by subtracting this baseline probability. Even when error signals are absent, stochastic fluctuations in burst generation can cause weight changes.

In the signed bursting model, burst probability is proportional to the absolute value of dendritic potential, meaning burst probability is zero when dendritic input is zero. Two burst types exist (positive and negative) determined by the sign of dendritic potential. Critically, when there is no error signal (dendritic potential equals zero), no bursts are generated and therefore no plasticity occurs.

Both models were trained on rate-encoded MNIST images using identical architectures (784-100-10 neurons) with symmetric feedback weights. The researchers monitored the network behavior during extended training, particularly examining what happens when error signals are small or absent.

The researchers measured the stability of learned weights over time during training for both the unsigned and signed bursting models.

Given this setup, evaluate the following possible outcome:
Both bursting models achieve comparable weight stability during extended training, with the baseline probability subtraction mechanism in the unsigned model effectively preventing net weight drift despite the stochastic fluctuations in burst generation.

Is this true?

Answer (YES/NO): NO